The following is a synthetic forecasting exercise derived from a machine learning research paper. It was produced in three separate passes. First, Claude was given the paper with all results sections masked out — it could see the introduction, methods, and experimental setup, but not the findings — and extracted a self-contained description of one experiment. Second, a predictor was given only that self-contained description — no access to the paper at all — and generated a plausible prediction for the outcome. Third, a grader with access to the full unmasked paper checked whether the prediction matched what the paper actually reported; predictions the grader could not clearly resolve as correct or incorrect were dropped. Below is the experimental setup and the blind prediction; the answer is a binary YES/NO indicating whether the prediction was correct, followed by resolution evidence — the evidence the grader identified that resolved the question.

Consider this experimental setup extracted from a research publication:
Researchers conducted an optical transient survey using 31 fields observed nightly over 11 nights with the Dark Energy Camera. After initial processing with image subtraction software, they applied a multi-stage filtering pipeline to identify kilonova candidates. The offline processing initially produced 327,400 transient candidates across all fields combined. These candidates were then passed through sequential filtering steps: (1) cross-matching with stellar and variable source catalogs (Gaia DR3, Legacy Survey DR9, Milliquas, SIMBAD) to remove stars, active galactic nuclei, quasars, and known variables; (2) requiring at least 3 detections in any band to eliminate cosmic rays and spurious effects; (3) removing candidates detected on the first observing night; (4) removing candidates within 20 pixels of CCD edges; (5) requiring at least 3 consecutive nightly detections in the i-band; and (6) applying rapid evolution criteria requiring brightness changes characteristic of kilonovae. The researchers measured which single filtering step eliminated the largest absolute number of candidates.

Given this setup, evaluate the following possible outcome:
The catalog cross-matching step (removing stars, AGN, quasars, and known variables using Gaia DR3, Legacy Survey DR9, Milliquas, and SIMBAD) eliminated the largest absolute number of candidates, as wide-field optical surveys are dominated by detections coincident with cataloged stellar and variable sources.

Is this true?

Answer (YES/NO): NO